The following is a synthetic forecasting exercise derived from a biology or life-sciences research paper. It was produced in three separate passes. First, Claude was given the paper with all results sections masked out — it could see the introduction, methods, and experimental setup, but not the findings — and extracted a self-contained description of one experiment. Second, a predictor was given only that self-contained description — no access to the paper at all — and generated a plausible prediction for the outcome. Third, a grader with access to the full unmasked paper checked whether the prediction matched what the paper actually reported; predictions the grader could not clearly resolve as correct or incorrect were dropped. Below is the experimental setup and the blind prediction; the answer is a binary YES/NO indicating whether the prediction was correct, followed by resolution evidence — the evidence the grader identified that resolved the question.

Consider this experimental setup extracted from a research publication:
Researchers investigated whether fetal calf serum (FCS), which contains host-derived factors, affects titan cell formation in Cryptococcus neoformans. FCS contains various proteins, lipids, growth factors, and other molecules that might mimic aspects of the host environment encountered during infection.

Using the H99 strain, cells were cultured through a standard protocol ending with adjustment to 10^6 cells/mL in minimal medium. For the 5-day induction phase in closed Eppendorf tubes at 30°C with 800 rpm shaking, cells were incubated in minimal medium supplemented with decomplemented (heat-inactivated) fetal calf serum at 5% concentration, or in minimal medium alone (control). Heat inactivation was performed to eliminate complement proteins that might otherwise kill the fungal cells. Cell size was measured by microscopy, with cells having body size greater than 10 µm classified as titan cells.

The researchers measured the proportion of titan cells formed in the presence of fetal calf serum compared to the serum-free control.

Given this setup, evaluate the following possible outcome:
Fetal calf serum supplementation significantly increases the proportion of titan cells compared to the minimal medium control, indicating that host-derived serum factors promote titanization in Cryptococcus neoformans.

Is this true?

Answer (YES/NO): NO